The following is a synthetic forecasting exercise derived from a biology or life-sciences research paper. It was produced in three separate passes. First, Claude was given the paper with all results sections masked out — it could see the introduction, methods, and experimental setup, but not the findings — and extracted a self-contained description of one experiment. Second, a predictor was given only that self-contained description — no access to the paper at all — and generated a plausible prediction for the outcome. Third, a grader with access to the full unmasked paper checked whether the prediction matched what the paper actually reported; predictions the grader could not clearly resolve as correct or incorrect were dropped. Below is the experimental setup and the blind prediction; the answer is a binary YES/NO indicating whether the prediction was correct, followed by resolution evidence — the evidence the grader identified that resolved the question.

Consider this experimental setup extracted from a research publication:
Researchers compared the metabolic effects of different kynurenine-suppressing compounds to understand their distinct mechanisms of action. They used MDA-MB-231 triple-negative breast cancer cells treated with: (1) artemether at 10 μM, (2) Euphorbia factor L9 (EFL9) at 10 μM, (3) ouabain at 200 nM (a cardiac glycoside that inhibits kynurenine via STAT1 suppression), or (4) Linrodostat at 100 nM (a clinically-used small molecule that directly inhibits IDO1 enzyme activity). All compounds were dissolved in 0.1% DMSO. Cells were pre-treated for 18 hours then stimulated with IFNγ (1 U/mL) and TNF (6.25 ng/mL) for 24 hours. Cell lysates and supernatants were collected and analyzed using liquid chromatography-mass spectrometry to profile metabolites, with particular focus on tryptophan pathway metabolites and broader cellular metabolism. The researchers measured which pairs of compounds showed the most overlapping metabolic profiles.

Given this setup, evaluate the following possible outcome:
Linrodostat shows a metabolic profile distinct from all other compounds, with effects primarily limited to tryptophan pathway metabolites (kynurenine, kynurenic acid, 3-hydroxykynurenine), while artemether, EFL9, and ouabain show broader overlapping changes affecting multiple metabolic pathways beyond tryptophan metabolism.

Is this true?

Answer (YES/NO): NO